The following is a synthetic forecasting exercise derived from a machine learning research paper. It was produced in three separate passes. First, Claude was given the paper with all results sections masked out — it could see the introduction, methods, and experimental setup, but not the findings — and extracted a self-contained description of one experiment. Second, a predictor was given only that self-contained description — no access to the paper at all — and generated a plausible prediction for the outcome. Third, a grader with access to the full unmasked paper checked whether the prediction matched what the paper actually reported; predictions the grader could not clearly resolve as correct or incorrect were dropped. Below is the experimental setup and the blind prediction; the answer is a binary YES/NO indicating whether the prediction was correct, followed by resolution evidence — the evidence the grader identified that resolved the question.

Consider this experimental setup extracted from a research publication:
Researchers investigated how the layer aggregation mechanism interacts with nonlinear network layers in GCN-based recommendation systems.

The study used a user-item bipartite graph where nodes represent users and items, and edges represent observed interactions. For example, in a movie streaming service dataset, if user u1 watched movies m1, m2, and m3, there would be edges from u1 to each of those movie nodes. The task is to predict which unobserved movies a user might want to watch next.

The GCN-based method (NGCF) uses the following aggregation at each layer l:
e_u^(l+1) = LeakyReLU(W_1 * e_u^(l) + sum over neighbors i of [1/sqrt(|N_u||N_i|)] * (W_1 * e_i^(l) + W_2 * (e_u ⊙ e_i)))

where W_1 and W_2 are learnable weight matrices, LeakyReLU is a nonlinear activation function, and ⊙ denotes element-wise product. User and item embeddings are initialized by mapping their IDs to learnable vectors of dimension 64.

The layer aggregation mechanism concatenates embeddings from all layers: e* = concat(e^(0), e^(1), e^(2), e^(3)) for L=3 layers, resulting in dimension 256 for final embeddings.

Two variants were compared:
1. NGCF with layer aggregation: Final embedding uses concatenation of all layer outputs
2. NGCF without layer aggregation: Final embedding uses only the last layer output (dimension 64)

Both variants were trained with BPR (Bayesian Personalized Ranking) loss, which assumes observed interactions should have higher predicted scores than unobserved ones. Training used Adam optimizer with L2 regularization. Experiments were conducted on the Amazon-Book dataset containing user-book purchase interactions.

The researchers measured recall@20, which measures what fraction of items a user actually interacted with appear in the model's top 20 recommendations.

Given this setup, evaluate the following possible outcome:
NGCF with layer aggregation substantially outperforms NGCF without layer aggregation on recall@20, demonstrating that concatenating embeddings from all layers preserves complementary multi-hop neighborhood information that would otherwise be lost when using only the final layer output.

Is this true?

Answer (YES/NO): YES